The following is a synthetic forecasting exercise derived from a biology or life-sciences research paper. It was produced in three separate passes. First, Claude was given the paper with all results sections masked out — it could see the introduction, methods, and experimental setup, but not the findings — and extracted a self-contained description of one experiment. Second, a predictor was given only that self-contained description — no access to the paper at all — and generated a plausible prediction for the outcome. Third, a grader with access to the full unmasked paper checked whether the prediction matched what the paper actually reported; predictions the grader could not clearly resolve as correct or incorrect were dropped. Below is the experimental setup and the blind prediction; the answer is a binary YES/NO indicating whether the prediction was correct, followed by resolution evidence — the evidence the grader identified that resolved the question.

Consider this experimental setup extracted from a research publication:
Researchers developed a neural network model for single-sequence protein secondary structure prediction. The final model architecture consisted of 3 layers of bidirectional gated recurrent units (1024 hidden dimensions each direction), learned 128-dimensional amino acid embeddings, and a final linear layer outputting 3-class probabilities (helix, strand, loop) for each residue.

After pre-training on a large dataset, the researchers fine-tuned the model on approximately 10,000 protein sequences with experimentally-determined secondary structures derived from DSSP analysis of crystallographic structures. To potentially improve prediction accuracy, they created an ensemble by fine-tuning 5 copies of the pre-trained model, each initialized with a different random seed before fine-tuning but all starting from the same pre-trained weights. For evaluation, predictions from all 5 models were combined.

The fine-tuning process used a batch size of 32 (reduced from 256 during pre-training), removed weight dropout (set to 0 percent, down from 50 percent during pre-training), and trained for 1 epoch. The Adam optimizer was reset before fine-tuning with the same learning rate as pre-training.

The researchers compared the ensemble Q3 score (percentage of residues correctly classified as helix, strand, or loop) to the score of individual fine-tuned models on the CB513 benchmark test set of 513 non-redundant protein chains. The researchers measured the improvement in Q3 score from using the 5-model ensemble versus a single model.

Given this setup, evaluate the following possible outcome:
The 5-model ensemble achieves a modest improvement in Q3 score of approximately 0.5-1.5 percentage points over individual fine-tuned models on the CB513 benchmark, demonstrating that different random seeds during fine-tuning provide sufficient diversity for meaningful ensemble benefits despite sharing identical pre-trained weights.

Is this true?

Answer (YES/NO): NO